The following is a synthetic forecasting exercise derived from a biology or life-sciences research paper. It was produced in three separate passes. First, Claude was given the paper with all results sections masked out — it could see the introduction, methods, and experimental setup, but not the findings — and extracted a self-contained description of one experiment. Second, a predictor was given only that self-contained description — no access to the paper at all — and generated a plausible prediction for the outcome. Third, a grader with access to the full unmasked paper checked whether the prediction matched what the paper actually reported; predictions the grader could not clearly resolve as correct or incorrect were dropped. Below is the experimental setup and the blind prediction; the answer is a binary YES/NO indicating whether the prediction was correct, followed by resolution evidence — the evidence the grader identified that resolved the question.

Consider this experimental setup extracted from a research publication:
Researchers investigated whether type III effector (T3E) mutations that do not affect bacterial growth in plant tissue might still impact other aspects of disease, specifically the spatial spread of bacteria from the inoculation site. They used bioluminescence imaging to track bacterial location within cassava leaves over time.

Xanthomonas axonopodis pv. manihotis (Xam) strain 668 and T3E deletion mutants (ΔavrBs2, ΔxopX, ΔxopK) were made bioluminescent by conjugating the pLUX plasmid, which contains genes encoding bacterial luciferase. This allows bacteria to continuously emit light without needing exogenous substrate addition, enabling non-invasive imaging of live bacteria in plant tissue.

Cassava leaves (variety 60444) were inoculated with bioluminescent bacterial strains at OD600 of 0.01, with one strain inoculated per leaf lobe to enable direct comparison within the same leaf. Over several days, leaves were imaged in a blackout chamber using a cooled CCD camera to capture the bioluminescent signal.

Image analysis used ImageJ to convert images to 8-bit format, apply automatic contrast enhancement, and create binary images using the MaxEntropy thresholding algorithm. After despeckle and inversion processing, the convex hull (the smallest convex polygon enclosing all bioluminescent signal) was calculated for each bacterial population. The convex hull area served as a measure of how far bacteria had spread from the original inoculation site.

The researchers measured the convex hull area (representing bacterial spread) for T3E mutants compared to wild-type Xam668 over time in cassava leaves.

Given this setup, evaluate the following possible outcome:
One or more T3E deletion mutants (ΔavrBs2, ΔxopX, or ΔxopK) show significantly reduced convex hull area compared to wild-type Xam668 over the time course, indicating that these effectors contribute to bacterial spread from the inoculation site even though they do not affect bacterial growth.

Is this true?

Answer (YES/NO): YES